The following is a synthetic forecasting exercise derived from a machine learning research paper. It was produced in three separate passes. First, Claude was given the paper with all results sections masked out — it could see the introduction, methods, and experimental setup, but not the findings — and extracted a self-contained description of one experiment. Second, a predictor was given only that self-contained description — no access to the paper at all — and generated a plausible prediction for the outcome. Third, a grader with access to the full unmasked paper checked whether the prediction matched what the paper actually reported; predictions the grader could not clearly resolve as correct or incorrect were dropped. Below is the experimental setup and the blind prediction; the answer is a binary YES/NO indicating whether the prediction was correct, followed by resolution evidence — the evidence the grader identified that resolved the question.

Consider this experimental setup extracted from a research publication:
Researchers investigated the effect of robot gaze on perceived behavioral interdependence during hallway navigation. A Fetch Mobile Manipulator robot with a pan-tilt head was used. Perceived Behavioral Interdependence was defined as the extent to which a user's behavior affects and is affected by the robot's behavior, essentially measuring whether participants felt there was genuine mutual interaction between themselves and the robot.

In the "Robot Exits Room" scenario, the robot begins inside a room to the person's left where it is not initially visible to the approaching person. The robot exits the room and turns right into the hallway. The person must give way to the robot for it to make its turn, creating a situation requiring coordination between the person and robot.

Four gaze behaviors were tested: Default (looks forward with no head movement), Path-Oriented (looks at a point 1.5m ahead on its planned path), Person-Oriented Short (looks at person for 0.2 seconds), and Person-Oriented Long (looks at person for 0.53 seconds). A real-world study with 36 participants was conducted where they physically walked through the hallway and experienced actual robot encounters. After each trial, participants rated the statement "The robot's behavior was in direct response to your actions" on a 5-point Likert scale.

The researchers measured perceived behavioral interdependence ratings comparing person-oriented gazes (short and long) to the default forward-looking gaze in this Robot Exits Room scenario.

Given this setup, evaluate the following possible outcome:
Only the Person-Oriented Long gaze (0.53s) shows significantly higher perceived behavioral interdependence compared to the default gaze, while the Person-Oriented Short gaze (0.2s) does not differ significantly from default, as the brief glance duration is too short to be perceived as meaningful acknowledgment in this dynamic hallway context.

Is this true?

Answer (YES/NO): NO